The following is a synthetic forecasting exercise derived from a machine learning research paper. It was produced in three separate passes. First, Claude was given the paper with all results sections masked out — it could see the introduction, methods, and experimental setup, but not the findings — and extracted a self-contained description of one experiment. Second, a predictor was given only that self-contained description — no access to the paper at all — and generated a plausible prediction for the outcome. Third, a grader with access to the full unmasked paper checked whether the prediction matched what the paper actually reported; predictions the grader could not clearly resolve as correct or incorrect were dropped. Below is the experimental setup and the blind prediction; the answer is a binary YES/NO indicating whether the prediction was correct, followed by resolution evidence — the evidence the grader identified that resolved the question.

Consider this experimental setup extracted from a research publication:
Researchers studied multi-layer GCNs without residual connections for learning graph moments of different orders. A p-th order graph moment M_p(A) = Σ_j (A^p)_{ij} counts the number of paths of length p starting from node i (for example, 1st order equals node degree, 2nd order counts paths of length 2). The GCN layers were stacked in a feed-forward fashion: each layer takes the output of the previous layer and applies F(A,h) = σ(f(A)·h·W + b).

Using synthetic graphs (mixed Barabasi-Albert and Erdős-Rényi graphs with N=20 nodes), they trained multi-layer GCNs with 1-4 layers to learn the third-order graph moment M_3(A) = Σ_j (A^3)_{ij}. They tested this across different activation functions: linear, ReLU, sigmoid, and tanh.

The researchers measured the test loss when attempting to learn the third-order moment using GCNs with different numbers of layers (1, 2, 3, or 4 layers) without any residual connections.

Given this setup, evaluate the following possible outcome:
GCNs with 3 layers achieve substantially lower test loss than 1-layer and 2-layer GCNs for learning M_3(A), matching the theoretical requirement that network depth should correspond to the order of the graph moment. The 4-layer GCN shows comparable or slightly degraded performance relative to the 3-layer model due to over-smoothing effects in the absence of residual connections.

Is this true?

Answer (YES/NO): NO